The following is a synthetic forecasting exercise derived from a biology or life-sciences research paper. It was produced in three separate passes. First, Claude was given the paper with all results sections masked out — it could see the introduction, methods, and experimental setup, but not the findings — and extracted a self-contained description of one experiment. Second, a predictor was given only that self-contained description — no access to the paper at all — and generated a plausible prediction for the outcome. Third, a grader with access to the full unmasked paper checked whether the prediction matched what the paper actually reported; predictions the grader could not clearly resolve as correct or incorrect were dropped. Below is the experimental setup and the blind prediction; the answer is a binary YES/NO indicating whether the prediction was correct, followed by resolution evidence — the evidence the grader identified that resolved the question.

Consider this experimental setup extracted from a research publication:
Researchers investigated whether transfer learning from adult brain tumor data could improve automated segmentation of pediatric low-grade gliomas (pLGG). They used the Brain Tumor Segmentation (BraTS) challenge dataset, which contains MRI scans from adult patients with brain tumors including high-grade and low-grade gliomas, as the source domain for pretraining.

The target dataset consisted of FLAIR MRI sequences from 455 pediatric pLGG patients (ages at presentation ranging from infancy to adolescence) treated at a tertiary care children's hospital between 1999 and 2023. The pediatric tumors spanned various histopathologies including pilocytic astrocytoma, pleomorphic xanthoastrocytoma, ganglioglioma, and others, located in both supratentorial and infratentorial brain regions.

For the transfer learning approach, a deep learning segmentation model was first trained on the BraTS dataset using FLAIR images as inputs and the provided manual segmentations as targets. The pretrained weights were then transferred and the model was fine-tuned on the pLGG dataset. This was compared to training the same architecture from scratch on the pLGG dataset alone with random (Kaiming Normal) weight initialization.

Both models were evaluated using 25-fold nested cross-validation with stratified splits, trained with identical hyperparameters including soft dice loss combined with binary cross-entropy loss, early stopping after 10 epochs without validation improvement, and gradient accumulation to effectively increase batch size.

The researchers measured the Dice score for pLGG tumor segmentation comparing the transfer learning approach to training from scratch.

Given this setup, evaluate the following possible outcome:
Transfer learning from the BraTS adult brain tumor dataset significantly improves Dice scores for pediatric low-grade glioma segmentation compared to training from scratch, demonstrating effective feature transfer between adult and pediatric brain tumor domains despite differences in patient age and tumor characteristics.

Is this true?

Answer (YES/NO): NO